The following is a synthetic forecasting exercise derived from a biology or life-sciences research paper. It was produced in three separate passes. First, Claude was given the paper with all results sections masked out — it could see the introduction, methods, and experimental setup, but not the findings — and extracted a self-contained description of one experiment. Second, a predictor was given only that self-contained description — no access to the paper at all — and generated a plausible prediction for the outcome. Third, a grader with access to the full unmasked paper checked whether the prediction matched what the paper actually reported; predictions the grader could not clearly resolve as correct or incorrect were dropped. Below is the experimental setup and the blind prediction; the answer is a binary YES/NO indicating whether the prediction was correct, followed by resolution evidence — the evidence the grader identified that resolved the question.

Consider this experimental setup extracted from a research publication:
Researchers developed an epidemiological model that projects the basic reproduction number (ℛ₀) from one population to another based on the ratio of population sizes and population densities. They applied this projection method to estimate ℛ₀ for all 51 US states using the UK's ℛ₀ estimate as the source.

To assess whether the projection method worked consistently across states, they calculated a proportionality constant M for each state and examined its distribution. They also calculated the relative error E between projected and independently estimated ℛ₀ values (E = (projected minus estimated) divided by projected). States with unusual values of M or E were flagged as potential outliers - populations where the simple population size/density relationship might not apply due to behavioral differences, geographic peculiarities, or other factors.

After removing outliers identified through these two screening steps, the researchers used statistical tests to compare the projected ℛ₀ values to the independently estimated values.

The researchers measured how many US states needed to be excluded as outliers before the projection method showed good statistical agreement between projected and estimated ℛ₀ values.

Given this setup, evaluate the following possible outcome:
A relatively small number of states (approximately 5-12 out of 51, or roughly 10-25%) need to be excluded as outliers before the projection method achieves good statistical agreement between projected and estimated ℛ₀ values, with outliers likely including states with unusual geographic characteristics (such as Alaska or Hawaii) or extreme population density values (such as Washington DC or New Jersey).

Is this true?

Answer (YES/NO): YES